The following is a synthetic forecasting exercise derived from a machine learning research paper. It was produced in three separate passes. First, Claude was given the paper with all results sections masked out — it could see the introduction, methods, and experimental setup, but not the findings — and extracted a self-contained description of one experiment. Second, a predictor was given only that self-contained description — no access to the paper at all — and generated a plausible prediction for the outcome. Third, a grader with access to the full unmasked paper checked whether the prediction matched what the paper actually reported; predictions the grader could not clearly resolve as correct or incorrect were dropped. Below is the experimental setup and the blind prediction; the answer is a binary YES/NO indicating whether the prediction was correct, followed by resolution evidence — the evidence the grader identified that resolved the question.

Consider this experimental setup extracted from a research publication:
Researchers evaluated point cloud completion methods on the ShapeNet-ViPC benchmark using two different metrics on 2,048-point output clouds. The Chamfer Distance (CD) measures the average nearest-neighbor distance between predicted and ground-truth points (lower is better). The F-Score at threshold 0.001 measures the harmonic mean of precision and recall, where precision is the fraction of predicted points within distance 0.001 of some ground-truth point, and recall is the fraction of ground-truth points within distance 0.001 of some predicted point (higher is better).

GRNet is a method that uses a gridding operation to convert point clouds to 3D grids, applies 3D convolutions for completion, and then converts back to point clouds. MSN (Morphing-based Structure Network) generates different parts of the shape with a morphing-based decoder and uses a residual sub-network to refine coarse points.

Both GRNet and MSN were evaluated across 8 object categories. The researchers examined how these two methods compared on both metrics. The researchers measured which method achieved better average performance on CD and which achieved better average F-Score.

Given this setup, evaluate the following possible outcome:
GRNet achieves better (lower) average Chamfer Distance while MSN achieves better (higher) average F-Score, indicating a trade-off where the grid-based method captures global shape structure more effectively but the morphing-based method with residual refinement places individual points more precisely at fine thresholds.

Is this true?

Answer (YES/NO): NO